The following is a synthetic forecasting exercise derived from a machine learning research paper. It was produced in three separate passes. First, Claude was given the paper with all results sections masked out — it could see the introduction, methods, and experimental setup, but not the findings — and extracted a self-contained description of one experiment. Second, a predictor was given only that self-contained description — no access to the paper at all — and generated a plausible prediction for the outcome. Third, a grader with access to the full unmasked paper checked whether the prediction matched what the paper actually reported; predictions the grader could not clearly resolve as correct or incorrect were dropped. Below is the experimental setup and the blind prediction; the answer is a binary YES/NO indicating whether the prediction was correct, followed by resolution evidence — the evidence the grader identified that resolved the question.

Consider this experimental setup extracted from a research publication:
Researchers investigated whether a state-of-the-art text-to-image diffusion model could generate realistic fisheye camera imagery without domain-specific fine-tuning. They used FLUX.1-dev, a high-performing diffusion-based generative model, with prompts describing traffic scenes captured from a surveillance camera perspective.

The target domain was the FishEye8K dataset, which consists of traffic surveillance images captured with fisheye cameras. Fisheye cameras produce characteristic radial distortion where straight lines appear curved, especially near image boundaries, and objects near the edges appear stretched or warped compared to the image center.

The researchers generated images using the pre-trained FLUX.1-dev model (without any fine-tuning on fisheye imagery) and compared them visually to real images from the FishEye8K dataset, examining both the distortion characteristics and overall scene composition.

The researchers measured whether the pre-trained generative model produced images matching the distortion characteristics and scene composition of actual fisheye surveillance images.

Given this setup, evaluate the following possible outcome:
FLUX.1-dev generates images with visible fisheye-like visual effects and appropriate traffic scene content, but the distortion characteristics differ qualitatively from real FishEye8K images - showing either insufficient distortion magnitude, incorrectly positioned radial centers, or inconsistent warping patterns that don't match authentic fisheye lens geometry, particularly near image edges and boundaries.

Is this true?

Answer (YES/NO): NO